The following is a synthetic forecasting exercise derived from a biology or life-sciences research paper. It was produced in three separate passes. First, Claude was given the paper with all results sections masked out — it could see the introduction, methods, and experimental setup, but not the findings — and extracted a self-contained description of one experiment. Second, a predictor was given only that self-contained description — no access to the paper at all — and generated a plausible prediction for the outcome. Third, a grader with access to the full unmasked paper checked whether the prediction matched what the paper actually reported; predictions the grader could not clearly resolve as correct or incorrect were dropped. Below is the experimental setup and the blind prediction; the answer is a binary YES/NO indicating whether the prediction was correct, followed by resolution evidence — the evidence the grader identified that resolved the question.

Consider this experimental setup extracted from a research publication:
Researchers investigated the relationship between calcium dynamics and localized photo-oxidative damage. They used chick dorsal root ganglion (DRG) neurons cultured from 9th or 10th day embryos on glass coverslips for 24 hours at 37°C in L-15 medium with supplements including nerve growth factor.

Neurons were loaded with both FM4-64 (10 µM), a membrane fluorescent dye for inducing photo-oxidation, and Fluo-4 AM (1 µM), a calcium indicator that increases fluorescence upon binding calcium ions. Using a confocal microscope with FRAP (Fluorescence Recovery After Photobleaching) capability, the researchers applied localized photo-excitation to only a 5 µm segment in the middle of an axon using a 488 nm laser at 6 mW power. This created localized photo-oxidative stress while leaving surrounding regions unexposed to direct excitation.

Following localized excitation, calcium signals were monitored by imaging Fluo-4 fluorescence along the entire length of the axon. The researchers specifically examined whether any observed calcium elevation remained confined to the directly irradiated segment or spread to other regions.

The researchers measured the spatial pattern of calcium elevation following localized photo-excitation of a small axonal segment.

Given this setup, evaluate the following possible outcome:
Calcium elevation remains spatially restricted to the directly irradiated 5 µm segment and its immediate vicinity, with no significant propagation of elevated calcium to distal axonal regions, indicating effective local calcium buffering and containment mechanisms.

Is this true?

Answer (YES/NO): NO